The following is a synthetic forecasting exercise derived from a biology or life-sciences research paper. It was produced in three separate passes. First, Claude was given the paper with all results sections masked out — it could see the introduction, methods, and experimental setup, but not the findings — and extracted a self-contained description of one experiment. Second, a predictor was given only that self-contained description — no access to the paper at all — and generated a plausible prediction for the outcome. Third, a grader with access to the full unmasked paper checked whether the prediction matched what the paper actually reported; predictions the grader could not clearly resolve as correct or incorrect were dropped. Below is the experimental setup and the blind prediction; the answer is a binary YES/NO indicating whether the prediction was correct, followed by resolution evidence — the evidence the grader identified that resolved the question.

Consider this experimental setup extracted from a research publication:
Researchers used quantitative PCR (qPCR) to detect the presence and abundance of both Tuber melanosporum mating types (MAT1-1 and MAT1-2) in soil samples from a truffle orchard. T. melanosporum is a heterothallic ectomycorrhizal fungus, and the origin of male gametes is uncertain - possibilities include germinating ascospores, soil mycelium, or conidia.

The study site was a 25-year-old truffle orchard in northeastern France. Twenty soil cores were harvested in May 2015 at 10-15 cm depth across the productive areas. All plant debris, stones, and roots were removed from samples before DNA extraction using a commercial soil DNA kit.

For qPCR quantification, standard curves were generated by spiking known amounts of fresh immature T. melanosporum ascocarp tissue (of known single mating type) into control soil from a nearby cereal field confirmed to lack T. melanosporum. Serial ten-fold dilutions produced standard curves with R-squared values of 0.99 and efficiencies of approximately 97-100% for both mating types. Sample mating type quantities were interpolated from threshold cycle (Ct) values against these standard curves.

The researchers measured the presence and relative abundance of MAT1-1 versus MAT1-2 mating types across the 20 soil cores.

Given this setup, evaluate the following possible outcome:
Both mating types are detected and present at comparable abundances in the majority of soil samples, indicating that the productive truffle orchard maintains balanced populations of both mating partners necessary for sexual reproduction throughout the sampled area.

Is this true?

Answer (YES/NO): NO